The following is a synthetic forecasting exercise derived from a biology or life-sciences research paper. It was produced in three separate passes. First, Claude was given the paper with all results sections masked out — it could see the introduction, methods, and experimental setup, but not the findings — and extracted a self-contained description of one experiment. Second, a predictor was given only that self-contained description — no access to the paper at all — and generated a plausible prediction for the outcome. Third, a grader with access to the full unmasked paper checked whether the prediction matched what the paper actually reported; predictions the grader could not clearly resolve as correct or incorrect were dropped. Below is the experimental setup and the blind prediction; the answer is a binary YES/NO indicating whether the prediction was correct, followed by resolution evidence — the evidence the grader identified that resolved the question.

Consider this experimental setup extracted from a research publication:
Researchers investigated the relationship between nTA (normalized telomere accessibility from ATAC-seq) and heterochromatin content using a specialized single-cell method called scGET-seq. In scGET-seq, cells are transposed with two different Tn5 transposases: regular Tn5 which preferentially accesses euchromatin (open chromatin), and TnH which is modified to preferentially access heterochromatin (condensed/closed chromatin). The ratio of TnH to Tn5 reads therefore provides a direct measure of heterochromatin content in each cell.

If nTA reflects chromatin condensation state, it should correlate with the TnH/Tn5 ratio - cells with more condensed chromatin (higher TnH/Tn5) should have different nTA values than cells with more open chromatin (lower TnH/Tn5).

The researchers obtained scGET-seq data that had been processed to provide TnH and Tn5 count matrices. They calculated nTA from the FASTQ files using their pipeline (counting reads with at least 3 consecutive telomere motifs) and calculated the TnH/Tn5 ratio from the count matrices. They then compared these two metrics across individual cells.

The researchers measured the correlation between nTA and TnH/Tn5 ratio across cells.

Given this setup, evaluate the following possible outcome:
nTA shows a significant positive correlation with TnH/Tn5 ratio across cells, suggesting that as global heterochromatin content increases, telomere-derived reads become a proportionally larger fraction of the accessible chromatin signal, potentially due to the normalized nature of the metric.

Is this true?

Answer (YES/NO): YES